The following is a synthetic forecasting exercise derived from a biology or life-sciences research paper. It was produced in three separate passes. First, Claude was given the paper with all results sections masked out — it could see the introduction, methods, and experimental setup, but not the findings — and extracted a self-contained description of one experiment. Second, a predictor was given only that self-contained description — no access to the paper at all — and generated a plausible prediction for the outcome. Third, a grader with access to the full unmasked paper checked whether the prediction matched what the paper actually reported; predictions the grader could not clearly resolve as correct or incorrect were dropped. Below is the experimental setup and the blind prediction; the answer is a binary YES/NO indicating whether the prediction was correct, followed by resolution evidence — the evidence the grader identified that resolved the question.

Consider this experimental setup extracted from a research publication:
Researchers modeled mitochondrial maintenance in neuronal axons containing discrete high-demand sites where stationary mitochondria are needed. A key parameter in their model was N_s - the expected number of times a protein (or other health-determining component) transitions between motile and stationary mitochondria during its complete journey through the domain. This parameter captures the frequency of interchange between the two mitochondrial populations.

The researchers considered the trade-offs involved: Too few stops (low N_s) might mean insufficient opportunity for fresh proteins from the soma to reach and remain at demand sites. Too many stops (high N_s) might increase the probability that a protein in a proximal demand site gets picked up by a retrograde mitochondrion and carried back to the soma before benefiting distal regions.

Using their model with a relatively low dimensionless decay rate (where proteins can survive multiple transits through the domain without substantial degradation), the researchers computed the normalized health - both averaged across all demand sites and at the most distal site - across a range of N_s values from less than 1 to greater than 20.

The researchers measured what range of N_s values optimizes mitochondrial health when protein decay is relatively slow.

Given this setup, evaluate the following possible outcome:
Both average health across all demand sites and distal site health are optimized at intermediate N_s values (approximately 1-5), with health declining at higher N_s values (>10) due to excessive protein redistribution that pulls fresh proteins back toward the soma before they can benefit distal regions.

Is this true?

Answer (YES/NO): YES